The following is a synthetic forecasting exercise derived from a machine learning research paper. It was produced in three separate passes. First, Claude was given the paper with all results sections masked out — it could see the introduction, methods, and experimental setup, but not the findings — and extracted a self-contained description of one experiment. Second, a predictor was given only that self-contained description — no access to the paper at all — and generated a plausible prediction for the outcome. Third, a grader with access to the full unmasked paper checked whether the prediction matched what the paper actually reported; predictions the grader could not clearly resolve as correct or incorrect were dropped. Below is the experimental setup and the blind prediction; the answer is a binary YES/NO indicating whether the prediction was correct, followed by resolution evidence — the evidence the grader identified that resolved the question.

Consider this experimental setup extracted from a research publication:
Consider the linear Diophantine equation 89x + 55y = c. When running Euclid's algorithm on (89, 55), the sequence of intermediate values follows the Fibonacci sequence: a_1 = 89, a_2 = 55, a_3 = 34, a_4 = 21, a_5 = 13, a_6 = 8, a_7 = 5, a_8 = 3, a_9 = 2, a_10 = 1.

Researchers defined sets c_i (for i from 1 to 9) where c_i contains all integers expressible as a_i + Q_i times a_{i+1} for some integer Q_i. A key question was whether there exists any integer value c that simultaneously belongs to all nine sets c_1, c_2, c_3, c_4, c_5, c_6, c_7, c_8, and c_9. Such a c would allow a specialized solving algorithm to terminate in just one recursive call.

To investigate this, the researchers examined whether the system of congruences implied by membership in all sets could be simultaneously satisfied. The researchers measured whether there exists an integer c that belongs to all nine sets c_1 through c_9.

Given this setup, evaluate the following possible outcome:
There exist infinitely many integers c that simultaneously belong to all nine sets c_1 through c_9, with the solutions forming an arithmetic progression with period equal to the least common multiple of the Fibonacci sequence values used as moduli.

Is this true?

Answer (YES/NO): NO